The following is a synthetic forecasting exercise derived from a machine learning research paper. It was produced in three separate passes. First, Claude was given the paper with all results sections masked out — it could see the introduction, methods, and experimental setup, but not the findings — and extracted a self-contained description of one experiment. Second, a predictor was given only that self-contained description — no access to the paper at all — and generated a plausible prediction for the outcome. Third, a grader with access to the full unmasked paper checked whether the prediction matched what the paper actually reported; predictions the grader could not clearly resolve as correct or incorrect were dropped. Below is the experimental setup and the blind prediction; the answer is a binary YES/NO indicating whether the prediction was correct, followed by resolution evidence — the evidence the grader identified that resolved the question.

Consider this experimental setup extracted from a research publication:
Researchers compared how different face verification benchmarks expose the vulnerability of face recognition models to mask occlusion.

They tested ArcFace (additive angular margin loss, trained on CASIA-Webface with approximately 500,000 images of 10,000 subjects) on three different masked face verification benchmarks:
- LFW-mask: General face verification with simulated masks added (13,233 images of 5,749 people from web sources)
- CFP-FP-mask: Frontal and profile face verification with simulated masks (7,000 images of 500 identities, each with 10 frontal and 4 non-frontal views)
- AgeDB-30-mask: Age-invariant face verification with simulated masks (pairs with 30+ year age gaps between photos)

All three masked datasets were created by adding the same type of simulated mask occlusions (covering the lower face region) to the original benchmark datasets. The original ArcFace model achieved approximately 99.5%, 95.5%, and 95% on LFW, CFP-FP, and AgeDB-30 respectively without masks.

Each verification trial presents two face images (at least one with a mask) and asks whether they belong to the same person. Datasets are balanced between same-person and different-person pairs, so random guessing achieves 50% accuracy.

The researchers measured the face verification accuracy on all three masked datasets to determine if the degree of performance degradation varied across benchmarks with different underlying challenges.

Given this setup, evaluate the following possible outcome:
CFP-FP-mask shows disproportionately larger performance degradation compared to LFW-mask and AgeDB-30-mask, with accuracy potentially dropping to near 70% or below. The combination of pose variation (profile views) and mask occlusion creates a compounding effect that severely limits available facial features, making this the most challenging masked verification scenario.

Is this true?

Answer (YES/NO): NO